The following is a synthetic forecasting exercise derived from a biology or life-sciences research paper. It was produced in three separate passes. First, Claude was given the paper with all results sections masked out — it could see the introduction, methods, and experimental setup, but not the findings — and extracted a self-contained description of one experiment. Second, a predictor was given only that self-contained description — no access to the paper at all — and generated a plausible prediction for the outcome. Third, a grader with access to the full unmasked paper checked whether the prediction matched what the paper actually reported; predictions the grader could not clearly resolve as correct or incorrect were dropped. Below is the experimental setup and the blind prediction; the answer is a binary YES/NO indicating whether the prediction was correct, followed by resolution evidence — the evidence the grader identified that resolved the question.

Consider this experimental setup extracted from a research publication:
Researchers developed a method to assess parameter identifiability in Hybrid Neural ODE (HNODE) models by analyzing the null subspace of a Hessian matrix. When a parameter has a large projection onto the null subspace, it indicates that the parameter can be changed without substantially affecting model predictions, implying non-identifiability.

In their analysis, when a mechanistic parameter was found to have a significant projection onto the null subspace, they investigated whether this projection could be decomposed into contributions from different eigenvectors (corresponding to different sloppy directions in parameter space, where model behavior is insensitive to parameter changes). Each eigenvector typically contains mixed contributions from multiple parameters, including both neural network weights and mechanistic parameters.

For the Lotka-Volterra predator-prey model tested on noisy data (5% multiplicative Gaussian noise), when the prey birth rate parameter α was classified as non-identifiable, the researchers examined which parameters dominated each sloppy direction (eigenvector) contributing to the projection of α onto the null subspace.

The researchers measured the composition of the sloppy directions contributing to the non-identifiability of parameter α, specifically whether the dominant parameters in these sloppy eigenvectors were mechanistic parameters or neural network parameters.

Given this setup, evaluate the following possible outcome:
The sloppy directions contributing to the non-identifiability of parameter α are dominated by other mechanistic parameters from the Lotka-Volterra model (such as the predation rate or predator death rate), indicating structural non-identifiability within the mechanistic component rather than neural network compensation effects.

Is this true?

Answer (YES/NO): NO